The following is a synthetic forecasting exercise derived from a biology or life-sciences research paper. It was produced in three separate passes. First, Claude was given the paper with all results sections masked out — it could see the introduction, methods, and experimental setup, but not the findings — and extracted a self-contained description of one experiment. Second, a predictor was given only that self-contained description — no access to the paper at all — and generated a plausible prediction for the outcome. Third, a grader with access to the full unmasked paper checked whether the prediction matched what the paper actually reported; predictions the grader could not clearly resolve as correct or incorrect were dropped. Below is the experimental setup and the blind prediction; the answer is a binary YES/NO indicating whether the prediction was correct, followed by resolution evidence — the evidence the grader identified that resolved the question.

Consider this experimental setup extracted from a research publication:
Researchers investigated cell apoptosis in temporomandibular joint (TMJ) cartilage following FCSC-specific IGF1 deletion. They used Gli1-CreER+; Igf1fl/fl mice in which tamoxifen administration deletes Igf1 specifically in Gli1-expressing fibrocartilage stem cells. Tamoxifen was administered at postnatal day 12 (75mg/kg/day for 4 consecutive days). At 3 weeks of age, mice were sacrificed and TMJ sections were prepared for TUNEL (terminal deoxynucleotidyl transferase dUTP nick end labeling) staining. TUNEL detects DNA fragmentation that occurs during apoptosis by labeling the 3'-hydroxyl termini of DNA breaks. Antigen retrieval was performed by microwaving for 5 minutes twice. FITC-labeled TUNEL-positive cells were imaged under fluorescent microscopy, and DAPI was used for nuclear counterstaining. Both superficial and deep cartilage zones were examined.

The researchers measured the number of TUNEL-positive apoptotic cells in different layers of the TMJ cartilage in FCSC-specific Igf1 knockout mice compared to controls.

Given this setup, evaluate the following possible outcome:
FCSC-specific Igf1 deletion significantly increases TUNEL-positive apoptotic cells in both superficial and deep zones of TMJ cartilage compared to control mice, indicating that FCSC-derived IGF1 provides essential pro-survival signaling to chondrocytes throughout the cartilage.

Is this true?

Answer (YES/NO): NO